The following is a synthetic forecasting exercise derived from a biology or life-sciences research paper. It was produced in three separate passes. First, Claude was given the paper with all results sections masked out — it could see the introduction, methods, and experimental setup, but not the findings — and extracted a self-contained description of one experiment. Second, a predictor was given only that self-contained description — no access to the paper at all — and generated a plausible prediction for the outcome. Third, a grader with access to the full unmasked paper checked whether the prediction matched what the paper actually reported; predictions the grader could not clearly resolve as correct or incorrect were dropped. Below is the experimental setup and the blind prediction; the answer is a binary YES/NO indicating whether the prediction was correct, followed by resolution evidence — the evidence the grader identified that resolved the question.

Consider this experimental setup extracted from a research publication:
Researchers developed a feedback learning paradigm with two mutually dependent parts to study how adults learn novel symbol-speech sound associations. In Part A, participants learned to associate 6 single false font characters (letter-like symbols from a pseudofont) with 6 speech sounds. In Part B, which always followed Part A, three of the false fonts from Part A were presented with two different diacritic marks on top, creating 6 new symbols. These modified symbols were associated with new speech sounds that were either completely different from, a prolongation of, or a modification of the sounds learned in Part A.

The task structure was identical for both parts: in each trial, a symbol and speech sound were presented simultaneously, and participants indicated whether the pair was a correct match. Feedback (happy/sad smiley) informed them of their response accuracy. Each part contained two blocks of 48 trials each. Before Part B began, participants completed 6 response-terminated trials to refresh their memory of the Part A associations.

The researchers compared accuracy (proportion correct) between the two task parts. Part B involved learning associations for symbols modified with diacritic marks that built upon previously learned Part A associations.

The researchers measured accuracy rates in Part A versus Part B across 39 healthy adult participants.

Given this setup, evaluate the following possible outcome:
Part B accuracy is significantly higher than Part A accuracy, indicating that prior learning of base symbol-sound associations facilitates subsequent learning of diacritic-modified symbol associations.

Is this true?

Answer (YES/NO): NO